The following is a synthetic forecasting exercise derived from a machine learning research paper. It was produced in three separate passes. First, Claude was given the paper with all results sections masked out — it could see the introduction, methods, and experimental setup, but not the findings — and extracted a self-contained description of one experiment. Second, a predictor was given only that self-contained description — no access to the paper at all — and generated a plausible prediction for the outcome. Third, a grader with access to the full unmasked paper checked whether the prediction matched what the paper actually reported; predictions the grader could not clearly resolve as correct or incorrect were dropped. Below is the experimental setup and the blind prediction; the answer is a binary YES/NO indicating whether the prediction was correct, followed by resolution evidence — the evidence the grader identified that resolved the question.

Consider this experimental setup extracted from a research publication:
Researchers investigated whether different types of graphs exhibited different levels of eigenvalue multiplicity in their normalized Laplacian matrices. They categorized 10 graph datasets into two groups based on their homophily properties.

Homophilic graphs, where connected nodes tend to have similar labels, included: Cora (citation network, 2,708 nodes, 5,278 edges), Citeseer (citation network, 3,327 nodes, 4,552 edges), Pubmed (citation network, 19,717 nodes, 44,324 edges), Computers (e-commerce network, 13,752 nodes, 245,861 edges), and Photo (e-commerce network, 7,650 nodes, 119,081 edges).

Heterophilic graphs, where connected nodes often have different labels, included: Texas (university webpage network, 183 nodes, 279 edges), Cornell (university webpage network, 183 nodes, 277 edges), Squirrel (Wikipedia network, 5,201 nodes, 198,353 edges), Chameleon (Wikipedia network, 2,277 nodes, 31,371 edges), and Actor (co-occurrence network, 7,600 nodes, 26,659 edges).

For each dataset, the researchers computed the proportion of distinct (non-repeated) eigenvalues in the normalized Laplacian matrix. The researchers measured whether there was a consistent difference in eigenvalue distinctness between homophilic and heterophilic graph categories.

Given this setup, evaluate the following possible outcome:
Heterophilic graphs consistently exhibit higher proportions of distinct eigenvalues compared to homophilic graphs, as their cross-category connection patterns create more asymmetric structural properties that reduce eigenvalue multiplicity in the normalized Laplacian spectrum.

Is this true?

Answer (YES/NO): NO